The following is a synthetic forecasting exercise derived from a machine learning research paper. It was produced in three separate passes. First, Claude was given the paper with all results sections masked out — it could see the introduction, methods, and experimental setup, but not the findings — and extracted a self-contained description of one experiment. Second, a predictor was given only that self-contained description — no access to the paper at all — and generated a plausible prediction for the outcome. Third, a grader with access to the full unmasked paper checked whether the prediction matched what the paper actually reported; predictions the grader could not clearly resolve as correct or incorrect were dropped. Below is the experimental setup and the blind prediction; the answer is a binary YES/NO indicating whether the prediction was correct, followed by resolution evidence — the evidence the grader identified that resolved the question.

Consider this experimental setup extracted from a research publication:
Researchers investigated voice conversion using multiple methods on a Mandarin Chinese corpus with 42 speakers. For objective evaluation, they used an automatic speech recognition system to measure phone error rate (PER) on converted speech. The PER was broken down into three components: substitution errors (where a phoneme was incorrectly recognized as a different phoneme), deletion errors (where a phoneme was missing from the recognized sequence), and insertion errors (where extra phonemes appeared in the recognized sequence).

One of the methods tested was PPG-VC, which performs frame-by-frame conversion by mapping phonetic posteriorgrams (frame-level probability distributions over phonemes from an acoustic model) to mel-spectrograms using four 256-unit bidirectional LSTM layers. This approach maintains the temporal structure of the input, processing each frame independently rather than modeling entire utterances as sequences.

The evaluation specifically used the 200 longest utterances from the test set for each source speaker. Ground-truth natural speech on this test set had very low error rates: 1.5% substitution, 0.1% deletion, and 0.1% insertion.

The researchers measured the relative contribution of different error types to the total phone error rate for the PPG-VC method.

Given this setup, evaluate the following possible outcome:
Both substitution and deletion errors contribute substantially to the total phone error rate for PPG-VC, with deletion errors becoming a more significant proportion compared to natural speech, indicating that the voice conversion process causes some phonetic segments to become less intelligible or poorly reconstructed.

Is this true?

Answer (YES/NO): NO